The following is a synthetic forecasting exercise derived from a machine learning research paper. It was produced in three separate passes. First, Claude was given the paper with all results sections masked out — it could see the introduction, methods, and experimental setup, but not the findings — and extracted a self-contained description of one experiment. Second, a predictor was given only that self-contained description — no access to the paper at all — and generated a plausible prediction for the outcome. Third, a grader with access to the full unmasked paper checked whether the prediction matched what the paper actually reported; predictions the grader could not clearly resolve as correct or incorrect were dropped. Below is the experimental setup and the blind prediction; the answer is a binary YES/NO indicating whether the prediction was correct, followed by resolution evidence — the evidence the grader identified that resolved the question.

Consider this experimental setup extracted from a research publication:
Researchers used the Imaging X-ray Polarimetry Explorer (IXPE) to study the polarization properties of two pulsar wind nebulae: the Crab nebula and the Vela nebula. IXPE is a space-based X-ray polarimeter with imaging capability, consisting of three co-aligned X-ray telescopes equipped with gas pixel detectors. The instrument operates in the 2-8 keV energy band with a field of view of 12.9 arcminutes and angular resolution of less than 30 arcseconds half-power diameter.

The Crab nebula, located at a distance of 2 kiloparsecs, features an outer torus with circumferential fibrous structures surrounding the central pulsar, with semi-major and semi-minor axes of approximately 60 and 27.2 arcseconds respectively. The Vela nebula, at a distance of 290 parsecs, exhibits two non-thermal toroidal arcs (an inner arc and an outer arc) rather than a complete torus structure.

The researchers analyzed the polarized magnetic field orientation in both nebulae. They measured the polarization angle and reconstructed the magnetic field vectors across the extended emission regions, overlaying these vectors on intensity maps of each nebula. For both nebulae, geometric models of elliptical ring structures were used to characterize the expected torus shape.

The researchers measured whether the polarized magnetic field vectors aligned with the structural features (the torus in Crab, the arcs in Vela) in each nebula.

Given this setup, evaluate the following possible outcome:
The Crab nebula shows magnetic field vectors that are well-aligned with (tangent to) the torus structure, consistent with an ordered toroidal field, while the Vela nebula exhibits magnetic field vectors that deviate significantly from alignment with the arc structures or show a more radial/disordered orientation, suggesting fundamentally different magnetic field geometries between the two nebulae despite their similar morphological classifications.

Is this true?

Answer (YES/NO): YES